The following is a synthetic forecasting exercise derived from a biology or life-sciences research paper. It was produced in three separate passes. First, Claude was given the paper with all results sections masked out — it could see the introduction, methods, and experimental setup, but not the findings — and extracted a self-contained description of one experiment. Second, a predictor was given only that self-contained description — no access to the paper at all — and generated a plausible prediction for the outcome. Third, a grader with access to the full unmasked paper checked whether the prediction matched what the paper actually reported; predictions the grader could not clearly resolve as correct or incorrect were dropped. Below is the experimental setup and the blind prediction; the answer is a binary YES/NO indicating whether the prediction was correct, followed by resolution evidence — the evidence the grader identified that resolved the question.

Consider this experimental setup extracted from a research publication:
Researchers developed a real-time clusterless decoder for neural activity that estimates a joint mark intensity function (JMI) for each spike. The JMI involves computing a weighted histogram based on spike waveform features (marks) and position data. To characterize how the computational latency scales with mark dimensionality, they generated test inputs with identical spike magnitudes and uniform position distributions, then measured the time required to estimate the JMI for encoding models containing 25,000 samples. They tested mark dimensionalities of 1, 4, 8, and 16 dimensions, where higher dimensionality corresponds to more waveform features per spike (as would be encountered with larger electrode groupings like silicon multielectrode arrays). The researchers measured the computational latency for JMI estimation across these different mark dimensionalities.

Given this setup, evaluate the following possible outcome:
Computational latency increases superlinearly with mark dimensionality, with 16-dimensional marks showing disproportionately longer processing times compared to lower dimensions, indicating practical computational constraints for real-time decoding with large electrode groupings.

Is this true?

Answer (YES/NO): NO